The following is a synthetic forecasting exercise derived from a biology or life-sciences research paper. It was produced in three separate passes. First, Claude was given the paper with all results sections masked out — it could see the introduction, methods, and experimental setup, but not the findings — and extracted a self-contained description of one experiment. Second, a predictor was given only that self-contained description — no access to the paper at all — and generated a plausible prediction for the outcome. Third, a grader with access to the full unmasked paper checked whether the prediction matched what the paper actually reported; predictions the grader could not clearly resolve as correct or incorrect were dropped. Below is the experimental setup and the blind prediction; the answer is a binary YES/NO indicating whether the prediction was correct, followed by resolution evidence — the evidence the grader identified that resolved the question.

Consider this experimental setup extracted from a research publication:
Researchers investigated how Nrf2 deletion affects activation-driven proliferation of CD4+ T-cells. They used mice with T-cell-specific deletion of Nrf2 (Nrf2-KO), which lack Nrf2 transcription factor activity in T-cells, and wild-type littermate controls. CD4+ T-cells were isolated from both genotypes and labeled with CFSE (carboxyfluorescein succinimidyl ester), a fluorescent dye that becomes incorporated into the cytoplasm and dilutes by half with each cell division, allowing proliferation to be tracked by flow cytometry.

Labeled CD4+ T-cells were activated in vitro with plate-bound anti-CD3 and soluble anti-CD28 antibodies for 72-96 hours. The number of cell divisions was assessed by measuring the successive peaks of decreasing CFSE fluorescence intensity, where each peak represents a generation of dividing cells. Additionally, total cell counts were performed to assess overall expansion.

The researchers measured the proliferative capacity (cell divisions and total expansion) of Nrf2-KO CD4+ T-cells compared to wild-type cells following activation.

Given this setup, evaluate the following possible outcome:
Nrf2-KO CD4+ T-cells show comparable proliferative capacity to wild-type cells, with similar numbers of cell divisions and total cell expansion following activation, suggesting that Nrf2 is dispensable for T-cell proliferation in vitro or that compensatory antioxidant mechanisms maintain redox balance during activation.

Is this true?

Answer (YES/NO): NO